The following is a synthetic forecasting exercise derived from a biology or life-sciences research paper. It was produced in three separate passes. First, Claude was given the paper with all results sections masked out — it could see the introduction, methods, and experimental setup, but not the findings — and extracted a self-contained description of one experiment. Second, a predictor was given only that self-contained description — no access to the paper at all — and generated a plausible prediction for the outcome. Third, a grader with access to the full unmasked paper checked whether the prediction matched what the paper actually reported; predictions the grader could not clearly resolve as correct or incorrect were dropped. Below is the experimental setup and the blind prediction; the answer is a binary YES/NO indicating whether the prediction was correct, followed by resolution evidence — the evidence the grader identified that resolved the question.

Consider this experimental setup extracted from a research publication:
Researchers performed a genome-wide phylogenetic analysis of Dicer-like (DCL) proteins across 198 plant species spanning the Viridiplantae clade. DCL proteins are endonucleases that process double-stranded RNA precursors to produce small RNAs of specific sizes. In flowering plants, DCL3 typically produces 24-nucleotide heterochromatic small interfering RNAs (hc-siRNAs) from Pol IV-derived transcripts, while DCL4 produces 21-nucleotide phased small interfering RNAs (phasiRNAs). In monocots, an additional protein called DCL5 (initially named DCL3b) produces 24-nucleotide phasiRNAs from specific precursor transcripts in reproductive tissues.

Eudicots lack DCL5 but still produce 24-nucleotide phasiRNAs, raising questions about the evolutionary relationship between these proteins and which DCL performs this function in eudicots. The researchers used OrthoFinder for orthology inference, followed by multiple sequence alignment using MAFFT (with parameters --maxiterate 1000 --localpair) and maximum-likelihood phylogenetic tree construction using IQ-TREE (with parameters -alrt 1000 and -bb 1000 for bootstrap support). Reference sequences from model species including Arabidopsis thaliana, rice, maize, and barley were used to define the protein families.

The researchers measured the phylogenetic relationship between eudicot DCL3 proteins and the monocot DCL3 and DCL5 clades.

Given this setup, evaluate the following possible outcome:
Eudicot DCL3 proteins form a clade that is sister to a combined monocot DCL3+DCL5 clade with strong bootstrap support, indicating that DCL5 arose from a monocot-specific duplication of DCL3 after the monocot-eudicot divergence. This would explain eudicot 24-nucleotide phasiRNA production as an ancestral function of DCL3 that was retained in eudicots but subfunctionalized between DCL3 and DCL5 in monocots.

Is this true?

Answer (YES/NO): NO